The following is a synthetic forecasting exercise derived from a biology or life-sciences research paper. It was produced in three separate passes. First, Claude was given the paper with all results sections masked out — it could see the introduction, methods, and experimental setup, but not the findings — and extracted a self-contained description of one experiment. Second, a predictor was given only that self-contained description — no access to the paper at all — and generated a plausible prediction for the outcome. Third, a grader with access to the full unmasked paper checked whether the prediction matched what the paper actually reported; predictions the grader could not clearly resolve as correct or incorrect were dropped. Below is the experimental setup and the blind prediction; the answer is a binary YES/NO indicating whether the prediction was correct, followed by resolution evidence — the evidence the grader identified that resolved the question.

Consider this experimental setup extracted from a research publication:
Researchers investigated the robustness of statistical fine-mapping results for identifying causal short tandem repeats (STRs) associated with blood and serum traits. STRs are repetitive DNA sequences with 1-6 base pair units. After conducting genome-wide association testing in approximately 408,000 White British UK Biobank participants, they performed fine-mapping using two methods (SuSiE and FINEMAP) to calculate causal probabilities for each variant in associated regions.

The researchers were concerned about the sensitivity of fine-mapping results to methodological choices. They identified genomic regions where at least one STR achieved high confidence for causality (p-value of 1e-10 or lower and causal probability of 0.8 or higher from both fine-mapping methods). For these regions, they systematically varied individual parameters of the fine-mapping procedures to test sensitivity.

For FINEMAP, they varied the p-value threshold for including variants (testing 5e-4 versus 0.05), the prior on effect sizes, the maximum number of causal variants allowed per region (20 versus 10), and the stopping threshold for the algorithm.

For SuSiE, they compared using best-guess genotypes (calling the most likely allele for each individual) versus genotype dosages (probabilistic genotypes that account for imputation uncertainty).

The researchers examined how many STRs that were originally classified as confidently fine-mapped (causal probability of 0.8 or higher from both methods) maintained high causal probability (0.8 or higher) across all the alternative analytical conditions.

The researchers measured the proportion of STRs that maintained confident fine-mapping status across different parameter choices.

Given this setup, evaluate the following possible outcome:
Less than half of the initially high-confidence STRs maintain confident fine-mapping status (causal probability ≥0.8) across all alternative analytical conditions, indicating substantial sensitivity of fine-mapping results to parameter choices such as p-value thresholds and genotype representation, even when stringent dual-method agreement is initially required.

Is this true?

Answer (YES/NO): NO